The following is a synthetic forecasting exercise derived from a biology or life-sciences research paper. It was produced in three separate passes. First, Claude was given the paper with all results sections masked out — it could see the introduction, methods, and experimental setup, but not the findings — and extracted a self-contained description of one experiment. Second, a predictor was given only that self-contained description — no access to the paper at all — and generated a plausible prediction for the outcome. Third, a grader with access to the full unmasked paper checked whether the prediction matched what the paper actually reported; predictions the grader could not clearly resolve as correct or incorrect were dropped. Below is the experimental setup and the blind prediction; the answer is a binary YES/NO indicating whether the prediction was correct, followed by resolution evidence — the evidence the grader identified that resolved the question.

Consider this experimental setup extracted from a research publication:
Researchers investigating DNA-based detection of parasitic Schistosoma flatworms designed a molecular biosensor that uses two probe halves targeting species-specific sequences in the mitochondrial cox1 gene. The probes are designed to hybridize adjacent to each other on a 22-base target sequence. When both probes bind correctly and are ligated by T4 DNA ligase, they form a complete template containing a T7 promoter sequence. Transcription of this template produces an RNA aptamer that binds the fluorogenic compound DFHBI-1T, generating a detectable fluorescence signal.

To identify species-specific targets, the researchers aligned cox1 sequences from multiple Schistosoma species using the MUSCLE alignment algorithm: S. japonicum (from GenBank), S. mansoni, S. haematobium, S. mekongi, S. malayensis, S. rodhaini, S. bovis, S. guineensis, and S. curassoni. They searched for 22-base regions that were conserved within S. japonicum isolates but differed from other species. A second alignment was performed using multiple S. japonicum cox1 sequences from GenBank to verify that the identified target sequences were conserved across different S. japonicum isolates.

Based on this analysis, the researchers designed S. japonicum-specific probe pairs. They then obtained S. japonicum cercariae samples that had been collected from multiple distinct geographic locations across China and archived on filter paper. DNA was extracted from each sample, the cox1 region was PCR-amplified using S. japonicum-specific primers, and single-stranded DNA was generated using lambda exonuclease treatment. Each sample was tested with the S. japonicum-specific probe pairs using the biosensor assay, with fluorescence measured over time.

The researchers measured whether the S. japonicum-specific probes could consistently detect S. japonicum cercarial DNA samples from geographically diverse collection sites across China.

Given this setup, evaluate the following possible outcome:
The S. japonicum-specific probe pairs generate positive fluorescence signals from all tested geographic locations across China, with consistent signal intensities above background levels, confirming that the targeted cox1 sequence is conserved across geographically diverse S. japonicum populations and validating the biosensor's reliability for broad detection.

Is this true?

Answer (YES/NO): YES